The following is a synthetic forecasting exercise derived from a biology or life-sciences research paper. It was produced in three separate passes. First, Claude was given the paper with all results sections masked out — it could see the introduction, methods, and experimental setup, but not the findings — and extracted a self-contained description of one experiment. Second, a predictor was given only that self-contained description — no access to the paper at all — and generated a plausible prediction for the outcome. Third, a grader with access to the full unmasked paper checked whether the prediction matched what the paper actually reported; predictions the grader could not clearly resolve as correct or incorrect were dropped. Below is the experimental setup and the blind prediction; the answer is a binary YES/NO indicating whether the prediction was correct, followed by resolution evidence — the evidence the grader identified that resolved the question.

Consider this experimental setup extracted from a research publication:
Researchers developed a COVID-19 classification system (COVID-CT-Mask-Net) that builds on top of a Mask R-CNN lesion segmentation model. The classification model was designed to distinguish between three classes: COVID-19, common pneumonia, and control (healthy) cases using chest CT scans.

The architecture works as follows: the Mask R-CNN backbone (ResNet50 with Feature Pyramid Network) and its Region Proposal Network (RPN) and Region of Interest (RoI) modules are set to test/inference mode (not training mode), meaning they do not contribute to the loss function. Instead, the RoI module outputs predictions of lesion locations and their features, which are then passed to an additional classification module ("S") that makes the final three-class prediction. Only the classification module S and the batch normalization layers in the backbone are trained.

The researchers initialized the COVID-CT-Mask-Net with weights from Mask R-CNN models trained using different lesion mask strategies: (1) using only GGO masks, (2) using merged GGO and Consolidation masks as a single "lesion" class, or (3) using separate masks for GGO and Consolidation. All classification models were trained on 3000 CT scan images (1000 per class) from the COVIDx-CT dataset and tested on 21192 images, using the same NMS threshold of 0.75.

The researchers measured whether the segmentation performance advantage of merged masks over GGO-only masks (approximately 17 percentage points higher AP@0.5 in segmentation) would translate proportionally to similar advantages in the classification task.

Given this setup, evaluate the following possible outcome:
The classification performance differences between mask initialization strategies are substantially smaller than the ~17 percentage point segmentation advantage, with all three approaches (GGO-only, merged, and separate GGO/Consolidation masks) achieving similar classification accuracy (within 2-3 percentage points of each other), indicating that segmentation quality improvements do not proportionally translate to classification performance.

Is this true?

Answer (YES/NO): YES